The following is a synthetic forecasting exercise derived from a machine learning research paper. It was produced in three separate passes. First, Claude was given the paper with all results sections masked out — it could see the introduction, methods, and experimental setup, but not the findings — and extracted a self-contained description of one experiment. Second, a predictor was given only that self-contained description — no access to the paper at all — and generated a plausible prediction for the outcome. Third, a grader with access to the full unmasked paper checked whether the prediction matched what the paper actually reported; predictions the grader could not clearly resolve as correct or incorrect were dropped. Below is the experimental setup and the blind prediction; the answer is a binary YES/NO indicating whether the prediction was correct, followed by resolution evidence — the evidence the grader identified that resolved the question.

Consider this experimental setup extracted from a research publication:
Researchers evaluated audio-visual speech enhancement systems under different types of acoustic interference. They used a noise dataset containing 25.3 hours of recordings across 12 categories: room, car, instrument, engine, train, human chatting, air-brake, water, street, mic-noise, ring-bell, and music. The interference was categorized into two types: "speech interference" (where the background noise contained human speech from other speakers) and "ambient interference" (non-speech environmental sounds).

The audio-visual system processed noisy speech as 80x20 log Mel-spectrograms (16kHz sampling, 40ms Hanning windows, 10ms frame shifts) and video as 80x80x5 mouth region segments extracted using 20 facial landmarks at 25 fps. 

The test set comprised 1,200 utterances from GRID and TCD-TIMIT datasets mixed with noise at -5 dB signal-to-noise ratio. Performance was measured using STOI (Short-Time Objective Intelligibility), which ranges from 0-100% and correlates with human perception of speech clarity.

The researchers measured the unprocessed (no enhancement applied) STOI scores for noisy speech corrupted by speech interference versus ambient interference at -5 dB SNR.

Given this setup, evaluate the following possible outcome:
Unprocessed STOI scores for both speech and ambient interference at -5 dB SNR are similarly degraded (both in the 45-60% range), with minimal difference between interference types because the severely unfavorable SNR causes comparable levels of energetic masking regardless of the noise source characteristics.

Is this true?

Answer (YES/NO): NO